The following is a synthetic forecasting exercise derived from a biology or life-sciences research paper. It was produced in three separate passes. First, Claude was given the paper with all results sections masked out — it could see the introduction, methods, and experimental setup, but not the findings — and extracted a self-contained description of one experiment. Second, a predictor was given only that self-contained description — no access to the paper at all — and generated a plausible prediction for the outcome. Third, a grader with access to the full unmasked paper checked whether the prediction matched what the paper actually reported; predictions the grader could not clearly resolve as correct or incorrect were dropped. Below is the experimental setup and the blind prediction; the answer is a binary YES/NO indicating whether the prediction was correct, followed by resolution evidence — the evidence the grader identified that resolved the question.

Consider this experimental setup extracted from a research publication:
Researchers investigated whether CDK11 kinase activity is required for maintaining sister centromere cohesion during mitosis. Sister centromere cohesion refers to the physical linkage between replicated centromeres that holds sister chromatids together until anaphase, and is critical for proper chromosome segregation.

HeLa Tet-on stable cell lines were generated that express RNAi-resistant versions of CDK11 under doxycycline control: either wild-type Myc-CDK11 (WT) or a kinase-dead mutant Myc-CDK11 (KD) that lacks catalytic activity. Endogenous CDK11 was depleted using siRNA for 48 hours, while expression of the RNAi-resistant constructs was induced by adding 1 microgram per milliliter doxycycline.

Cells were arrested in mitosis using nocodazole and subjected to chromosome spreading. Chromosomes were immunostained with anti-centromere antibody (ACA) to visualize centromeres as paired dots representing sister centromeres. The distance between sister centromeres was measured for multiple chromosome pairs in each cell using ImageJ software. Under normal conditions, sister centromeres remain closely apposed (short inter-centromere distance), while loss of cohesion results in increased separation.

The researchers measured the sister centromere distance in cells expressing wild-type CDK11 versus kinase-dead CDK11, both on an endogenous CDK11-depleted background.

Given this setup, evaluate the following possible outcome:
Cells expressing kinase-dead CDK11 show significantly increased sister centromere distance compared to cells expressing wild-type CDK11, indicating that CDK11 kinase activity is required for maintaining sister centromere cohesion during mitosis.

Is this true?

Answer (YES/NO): YES